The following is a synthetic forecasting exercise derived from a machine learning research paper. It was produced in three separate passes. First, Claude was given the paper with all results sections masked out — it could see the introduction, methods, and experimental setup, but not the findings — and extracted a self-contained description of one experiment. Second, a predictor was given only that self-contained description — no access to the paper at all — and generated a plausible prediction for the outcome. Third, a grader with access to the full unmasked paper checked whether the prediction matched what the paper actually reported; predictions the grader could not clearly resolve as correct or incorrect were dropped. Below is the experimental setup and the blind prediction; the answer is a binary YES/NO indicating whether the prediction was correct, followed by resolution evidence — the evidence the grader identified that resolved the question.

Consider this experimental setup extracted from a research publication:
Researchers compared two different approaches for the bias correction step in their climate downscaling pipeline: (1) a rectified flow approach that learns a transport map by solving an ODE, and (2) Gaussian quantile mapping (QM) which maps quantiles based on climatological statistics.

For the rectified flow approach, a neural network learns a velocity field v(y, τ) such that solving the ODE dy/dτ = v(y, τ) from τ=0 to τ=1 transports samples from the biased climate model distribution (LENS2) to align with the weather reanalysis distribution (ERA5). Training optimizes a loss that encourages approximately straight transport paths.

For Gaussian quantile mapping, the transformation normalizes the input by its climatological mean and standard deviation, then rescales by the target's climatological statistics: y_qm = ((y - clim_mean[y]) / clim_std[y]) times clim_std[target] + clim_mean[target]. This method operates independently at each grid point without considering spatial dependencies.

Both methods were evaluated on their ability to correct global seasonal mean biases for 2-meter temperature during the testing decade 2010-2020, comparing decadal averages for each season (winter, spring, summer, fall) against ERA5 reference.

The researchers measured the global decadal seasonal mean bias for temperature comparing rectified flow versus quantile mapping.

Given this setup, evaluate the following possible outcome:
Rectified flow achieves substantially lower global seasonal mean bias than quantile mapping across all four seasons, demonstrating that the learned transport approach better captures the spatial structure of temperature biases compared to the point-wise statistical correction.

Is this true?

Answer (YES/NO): NO